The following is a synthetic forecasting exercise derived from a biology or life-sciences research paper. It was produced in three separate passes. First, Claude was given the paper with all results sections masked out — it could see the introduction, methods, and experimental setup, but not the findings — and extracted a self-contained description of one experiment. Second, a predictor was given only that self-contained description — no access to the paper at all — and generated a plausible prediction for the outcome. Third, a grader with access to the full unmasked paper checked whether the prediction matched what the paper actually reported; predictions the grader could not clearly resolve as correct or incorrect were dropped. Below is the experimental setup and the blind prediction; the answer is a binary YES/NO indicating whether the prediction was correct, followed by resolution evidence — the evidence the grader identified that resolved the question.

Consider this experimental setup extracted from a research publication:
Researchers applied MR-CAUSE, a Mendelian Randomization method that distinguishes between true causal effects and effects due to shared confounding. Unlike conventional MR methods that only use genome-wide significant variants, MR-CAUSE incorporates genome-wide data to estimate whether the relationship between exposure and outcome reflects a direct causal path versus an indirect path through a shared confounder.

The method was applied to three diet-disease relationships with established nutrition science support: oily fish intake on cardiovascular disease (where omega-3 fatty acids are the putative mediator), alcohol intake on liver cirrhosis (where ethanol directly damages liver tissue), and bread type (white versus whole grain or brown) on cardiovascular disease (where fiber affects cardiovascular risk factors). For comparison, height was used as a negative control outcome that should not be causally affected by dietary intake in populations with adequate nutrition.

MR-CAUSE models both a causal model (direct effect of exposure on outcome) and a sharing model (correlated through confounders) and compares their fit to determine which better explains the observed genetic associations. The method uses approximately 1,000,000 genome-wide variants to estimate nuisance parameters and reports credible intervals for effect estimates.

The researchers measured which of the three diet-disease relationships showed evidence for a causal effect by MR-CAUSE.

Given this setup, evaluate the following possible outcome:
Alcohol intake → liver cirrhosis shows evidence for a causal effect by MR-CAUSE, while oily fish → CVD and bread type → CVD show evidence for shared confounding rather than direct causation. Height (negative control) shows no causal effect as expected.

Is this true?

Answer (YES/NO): NO